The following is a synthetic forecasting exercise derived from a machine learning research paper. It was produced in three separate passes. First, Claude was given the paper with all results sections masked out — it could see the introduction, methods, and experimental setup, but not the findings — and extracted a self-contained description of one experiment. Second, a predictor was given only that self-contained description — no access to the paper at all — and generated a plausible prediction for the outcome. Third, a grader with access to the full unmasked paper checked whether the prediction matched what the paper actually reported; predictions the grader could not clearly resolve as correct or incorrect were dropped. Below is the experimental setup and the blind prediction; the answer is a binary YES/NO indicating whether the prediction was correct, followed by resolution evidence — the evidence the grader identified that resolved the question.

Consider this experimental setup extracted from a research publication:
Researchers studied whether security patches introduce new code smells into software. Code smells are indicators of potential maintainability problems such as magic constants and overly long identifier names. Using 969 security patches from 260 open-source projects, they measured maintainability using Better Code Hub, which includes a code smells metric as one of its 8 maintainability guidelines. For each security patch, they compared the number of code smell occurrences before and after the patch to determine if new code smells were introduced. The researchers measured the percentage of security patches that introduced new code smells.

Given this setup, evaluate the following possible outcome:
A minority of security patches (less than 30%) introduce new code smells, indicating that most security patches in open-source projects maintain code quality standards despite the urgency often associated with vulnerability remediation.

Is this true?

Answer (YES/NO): YES